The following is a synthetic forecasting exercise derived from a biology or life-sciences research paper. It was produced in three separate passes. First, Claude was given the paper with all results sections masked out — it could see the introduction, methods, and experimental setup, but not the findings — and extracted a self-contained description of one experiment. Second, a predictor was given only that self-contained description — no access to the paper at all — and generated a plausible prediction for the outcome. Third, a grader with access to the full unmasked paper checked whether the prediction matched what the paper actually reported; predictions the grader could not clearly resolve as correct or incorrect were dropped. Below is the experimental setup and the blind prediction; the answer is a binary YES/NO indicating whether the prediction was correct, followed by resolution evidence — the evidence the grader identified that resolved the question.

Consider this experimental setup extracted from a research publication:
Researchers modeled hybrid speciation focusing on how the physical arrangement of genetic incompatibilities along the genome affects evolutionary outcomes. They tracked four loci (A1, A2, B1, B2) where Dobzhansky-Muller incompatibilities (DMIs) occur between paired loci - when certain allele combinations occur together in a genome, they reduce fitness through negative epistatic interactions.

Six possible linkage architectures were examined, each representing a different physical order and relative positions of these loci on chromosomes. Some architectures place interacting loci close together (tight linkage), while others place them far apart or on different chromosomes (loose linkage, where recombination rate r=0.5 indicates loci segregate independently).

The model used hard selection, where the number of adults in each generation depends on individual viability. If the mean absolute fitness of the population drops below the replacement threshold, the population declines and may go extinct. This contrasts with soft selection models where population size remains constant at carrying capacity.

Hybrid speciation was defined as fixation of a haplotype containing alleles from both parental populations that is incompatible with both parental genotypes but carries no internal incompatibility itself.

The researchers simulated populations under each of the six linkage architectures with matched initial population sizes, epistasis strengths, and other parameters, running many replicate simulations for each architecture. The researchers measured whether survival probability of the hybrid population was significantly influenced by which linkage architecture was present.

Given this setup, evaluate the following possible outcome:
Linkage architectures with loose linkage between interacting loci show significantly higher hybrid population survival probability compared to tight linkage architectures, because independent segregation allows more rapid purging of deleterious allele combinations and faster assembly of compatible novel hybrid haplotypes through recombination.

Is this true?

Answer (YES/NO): NO